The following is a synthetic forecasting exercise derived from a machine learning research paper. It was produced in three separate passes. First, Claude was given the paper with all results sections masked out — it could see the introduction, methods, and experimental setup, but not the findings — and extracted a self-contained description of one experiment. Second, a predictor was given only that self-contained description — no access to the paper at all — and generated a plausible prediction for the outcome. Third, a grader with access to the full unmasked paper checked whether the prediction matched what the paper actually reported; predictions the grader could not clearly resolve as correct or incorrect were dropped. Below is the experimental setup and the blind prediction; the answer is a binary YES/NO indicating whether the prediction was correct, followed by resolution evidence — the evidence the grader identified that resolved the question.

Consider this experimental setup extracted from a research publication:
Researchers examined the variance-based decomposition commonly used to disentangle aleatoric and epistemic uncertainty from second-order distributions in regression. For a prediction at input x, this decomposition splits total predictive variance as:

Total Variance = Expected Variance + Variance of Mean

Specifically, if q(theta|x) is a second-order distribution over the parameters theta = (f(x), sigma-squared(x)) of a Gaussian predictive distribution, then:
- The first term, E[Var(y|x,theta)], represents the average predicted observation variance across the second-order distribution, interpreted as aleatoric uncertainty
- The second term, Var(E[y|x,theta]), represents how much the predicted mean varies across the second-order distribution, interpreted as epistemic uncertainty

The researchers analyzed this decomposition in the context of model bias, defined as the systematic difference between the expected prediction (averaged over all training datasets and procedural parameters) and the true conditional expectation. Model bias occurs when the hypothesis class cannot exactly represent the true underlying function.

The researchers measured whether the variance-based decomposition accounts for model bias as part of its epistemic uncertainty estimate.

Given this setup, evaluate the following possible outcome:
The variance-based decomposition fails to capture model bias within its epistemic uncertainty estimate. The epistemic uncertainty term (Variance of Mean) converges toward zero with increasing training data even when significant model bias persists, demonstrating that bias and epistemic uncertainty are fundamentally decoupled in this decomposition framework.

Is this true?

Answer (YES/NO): YES